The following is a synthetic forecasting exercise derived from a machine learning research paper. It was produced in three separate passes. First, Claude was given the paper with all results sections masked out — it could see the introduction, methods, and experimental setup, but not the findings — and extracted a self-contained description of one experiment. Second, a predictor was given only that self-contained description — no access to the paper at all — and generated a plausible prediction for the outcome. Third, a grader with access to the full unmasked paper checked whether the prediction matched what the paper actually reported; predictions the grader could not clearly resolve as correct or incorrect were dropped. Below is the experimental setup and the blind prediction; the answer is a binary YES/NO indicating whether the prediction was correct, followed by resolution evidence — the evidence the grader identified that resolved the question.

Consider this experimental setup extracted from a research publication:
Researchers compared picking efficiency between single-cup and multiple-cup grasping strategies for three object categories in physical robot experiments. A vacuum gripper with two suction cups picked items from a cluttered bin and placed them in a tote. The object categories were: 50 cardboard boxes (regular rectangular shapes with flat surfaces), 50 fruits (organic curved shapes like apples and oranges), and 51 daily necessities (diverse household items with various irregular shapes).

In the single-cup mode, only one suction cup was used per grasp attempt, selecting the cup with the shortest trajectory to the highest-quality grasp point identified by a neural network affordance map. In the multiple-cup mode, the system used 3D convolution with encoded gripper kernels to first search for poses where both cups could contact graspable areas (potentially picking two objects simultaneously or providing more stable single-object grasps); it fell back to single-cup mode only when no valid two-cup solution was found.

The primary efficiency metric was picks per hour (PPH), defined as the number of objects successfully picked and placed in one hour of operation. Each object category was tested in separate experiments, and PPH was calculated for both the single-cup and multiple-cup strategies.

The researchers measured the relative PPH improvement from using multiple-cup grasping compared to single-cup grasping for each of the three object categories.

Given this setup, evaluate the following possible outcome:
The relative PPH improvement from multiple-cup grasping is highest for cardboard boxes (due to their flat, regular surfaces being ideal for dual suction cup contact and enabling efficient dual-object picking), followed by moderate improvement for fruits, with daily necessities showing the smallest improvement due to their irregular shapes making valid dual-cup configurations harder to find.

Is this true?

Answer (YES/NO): NO